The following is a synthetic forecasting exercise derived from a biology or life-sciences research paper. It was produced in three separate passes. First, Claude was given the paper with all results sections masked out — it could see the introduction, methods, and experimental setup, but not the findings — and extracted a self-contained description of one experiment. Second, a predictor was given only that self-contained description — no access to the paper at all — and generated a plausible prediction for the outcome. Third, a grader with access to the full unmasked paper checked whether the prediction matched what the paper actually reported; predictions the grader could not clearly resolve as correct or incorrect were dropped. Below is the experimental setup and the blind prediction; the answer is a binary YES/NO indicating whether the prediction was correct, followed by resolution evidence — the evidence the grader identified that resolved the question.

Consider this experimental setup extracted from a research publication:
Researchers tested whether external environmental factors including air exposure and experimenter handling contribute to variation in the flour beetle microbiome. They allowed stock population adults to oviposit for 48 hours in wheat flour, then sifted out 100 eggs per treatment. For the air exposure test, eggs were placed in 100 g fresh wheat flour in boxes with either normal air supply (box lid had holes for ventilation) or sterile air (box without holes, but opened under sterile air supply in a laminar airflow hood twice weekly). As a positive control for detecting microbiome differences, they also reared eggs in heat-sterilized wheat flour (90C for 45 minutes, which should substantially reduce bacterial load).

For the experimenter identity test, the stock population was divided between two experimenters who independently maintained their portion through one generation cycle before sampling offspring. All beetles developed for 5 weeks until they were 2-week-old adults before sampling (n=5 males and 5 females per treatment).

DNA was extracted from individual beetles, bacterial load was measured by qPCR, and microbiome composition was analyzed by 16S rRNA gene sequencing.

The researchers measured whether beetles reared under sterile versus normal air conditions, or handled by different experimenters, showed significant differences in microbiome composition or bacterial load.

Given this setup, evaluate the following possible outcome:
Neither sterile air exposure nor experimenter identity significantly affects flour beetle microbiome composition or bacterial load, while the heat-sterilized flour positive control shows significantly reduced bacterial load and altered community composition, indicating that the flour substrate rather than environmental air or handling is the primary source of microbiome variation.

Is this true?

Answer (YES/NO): NO